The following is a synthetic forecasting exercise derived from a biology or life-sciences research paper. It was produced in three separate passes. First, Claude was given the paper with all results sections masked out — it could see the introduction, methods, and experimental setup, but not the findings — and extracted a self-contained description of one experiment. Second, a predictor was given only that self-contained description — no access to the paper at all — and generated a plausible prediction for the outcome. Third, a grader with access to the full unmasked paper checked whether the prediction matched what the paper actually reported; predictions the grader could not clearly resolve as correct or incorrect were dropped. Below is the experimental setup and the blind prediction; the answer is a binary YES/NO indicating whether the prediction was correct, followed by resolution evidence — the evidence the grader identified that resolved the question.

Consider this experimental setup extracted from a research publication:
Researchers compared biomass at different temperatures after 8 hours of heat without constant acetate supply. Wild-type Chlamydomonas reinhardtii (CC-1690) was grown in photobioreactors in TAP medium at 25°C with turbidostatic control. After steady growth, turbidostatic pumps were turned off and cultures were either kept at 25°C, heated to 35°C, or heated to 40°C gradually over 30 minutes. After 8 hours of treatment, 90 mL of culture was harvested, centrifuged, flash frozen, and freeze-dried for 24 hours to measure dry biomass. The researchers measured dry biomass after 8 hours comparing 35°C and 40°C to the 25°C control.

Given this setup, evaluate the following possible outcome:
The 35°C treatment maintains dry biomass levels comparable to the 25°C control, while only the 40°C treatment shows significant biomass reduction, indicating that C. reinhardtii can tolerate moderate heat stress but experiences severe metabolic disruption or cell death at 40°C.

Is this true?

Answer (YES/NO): NO